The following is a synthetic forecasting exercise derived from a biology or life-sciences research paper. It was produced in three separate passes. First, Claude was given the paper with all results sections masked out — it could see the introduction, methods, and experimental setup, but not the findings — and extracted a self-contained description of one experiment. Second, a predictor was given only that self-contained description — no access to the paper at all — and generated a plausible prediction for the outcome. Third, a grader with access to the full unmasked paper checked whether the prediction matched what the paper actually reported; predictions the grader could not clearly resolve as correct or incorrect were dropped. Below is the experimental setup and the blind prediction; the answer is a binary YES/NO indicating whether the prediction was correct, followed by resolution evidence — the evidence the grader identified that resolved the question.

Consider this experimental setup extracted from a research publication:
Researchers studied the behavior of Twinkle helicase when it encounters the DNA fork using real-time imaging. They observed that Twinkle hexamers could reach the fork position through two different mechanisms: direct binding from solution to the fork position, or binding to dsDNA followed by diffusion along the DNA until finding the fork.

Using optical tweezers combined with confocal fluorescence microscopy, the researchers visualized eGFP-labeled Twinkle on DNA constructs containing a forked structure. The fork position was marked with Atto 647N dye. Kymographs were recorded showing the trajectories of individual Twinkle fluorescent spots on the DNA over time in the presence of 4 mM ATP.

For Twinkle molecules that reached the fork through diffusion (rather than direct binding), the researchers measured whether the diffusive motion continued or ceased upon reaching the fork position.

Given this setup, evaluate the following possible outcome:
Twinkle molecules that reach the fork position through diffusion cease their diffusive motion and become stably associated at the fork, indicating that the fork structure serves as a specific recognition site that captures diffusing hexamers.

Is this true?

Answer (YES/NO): YES